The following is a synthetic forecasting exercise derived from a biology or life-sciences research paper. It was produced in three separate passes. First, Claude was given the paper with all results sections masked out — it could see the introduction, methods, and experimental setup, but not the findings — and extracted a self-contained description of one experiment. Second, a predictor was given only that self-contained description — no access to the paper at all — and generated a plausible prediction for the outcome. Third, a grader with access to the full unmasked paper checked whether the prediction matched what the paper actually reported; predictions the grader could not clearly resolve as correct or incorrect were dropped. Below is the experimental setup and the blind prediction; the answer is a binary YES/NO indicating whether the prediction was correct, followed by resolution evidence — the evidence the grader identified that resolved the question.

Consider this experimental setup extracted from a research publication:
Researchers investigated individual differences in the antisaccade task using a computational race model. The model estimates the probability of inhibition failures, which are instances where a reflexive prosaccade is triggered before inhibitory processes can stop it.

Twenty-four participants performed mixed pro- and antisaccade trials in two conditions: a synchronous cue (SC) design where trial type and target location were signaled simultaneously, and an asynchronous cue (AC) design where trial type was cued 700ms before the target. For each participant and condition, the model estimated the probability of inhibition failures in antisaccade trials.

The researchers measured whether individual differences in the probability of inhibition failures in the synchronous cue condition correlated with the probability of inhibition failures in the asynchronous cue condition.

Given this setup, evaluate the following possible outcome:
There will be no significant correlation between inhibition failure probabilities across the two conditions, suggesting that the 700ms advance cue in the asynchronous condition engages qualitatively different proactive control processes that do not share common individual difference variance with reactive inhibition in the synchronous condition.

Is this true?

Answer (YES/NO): NO